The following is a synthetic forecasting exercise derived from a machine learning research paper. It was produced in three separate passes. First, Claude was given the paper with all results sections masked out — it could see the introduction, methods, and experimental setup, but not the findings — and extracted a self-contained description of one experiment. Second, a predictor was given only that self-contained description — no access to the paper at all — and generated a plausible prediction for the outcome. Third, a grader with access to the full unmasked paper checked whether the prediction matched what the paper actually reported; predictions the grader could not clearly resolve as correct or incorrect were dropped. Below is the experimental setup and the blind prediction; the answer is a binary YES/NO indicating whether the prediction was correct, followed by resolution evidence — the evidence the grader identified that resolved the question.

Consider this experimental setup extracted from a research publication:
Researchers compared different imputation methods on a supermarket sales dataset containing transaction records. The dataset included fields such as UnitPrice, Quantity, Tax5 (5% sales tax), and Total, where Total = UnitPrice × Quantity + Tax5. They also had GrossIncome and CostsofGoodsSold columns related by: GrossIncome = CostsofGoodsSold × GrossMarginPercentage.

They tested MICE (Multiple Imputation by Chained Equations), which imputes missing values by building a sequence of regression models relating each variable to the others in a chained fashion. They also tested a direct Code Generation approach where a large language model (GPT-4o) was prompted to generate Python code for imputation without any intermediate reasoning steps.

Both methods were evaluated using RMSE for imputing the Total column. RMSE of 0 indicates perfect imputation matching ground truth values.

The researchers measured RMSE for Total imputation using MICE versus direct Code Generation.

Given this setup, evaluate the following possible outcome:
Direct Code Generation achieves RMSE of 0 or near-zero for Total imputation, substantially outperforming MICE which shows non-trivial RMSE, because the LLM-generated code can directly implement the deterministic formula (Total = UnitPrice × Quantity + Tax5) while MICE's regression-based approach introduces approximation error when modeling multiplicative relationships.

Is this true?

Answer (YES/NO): NO